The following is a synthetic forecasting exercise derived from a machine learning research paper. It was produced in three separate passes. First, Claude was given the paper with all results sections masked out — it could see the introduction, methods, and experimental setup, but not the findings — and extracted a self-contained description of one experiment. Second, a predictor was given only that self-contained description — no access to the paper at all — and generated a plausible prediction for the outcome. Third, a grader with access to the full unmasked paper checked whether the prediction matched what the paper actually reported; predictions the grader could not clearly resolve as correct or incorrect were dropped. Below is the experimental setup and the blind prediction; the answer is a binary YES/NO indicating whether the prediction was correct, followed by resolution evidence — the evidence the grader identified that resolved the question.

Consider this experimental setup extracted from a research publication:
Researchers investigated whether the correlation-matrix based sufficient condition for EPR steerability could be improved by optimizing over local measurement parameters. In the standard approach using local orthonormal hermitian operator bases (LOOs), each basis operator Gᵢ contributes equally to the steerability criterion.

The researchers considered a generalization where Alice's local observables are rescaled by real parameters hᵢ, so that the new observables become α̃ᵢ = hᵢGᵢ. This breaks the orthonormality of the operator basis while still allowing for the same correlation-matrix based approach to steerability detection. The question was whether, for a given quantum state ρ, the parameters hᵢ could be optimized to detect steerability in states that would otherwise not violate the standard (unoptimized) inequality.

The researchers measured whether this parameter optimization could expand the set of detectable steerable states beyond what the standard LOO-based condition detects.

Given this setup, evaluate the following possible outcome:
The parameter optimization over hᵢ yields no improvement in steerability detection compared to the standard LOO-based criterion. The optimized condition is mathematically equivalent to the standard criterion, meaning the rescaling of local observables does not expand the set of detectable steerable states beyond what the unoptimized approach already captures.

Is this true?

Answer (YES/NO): NO